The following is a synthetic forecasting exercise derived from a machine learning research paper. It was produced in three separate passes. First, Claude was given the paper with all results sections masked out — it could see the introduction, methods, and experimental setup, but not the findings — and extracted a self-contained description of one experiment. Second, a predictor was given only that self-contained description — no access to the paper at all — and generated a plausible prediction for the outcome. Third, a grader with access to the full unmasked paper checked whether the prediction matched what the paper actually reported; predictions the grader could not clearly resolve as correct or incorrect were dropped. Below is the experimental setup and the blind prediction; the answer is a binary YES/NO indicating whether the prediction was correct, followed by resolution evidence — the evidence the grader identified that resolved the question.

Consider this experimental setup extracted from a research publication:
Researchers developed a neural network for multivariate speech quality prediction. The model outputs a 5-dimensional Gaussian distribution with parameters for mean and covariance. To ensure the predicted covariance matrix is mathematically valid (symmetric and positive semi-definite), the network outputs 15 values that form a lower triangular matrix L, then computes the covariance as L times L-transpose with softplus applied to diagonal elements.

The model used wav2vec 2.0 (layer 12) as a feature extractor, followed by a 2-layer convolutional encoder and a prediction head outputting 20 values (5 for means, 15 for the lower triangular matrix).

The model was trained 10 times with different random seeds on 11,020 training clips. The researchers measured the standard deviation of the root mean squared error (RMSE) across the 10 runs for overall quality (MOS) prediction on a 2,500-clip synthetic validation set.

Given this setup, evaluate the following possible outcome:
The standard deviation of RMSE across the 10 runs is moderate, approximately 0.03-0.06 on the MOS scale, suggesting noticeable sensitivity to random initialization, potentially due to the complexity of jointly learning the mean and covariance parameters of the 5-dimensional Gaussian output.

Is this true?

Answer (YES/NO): NO